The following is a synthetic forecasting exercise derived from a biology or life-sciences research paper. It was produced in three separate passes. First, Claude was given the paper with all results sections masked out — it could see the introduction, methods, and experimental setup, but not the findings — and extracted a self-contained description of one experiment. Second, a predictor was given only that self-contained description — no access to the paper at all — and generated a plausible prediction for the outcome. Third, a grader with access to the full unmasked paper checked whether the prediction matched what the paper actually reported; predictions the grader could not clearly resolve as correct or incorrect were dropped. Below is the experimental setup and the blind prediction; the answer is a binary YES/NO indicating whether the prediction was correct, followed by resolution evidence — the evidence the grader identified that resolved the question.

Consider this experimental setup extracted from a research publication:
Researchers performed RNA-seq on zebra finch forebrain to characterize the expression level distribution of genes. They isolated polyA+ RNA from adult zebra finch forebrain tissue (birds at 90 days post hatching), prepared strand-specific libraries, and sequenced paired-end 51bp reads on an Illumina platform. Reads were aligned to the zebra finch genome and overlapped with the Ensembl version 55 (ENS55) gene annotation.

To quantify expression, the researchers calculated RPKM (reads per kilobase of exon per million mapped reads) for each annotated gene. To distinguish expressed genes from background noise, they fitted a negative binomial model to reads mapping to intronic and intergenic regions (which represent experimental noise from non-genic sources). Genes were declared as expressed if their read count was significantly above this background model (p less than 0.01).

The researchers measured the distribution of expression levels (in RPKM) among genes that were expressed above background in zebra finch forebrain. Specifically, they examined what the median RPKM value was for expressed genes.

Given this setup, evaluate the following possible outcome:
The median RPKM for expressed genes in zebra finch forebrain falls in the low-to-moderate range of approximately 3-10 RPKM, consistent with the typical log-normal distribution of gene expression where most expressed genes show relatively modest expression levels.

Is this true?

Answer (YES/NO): YES